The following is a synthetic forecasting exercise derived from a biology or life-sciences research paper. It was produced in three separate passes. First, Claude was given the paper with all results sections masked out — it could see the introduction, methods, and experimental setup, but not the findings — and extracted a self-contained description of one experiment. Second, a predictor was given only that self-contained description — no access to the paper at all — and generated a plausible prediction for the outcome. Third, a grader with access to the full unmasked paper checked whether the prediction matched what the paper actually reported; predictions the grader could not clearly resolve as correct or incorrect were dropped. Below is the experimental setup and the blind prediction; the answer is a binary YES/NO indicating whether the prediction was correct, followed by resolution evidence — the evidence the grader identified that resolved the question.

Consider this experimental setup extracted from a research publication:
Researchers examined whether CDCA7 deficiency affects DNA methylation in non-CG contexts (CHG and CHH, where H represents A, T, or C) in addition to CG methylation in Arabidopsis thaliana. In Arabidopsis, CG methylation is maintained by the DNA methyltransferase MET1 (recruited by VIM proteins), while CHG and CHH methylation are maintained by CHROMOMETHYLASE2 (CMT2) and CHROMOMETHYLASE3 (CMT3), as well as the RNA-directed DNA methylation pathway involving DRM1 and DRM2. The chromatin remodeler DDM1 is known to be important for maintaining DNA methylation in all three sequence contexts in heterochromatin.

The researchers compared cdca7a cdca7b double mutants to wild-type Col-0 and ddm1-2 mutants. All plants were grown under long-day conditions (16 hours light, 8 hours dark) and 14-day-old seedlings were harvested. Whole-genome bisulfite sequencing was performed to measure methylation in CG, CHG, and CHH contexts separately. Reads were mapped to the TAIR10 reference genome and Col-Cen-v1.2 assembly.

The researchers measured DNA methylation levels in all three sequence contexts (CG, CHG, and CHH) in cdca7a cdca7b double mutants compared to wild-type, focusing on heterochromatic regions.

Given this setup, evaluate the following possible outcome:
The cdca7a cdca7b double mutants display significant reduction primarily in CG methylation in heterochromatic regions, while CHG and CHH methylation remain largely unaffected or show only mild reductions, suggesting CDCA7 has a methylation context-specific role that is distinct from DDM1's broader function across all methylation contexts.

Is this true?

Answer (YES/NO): YES